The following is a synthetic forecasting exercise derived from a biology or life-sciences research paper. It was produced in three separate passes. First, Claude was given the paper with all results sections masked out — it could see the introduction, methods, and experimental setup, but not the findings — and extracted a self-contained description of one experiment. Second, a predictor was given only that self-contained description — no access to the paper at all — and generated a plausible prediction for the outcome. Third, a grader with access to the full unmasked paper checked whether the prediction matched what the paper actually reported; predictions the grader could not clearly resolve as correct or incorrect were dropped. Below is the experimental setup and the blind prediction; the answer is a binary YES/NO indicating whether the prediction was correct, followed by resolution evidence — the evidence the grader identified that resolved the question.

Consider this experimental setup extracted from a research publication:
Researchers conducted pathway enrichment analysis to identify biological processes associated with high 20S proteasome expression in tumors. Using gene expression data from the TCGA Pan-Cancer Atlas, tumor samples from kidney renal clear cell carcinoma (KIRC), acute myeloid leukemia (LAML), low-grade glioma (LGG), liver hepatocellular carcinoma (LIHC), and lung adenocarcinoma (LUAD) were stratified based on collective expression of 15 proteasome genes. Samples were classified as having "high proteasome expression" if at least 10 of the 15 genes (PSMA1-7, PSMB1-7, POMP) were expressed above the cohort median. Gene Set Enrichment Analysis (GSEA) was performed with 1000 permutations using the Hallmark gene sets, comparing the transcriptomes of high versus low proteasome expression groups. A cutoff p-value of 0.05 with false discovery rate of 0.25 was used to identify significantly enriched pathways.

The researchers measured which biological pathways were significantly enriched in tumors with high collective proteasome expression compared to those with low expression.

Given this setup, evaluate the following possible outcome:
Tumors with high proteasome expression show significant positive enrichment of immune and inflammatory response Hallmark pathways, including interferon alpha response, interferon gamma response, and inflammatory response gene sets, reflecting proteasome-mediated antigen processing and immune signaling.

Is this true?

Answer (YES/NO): NO